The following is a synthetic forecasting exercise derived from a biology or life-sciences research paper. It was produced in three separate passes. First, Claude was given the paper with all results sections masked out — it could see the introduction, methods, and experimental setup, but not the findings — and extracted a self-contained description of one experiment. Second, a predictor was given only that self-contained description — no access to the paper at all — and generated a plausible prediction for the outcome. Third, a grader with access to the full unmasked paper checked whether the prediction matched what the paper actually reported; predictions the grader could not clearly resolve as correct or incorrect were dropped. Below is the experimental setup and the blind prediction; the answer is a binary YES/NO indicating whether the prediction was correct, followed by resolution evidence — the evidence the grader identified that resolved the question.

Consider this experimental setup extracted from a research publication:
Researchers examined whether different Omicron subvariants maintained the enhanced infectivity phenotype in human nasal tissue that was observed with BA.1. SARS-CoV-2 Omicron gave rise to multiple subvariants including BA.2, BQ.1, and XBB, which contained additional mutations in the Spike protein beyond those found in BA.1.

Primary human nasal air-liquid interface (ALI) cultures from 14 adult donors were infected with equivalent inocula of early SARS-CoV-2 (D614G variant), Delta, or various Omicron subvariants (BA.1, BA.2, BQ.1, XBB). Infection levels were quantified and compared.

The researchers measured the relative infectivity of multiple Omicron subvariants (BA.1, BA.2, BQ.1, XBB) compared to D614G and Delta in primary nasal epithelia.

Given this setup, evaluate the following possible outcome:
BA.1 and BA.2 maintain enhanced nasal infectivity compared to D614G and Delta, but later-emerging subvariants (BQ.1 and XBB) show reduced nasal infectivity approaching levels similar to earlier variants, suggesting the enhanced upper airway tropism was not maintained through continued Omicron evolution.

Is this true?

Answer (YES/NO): NO